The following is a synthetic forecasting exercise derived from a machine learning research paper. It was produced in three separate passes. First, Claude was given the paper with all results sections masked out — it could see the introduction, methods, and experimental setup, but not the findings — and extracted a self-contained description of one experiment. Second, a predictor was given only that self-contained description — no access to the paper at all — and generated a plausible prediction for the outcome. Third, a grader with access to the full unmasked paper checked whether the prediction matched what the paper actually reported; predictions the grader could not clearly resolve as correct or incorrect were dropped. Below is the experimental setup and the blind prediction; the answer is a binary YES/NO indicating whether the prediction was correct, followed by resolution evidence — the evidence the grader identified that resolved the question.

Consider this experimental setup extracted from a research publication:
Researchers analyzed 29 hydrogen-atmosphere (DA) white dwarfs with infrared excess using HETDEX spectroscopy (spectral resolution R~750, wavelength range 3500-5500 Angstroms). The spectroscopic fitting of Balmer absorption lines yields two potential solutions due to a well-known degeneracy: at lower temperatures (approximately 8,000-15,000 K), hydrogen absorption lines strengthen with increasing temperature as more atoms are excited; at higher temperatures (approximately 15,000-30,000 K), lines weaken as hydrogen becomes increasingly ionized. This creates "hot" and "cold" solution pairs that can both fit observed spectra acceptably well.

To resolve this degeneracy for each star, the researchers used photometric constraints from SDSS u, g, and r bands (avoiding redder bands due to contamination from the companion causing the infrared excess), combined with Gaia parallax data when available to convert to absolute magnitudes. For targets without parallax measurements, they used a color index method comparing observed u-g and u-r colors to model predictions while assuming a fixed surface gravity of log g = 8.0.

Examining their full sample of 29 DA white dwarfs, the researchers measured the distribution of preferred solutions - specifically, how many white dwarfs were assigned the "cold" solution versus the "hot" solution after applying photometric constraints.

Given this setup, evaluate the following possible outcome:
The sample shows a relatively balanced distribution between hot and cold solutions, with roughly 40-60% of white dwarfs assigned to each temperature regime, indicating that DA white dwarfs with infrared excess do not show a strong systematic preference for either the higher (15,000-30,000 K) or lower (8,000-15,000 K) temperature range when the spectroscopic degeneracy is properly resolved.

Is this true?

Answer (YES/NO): NO